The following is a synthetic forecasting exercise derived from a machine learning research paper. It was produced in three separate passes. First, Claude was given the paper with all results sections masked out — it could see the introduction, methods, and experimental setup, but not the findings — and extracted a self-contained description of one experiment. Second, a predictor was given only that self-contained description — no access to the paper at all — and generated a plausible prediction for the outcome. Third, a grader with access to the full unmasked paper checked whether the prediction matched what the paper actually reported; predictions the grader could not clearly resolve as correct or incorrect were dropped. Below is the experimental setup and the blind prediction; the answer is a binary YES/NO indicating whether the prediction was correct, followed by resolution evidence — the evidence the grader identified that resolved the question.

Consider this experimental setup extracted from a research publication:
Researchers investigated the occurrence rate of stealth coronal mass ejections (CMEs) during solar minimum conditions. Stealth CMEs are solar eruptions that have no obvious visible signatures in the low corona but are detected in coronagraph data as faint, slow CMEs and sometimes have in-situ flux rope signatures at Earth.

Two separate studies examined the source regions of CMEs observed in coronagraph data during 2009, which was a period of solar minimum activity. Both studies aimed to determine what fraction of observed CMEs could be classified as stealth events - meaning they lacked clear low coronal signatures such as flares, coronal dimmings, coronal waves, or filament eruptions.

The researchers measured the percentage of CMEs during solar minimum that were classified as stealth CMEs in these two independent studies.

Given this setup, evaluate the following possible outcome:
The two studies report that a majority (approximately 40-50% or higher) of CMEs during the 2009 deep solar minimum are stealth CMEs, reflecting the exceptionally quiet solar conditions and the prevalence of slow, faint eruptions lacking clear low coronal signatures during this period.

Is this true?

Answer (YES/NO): NO